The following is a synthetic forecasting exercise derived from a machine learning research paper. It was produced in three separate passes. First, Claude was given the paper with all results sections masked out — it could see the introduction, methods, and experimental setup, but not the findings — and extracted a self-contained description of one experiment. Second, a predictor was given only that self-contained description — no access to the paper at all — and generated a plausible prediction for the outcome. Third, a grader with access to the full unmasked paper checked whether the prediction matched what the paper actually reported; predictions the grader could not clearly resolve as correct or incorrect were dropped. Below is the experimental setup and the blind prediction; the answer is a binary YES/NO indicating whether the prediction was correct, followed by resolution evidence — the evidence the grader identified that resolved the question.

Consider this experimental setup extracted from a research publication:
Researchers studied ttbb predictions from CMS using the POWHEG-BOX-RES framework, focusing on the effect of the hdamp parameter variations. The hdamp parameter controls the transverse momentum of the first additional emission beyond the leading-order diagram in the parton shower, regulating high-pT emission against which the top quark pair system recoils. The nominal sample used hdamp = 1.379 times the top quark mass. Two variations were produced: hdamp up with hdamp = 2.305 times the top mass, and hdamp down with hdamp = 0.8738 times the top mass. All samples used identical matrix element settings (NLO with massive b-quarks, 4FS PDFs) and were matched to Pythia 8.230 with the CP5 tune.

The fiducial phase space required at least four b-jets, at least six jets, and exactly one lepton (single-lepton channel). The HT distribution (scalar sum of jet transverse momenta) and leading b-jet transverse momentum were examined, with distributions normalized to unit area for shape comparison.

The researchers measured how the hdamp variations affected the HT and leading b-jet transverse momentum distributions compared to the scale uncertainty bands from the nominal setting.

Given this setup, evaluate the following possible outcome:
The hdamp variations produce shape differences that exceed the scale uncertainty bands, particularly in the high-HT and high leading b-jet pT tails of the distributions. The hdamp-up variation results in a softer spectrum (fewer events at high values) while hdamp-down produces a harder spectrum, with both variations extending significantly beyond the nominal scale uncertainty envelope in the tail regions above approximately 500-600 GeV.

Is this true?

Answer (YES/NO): NO